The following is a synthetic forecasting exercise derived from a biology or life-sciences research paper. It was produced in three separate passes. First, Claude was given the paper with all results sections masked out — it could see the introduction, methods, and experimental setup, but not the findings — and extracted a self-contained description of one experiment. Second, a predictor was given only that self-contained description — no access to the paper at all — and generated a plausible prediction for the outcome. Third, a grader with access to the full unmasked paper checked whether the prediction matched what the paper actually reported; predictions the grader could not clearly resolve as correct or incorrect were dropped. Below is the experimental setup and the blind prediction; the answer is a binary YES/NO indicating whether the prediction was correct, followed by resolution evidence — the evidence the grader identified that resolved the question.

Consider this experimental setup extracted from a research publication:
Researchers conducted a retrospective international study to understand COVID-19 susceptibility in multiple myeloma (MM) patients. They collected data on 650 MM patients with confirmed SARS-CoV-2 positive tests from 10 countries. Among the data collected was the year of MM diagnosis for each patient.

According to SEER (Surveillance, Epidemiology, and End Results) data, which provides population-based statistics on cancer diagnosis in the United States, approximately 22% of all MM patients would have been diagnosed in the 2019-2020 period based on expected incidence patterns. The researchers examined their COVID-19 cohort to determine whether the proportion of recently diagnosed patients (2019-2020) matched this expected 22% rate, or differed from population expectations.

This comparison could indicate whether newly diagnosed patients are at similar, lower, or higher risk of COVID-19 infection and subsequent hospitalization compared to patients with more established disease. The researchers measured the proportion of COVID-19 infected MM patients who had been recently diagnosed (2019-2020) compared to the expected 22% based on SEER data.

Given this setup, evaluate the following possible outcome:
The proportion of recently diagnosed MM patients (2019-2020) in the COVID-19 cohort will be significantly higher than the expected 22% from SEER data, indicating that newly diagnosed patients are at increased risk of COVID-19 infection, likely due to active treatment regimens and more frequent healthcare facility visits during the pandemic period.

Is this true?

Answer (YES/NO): YES